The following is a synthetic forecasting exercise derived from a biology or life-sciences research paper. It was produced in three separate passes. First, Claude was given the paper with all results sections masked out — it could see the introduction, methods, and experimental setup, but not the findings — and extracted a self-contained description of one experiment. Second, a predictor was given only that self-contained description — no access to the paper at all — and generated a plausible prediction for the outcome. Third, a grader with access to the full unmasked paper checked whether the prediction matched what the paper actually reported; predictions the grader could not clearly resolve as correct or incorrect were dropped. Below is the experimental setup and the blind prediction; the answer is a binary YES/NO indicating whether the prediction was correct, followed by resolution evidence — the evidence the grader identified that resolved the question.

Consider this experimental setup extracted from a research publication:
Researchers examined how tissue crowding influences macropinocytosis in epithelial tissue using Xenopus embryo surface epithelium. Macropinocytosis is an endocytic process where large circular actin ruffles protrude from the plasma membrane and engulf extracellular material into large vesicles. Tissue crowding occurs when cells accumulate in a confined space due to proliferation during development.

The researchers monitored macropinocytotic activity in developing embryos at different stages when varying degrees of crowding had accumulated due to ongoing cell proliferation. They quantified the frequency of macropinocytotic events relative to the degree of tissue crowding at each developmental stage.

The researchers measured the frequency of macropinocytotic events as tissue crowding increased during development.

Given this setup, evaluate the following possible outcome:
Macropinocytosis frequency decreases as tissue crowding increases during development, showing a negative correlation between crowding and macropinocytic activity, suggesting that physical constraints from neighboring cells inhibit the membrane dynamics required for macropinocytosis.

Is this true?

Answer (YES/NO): NO